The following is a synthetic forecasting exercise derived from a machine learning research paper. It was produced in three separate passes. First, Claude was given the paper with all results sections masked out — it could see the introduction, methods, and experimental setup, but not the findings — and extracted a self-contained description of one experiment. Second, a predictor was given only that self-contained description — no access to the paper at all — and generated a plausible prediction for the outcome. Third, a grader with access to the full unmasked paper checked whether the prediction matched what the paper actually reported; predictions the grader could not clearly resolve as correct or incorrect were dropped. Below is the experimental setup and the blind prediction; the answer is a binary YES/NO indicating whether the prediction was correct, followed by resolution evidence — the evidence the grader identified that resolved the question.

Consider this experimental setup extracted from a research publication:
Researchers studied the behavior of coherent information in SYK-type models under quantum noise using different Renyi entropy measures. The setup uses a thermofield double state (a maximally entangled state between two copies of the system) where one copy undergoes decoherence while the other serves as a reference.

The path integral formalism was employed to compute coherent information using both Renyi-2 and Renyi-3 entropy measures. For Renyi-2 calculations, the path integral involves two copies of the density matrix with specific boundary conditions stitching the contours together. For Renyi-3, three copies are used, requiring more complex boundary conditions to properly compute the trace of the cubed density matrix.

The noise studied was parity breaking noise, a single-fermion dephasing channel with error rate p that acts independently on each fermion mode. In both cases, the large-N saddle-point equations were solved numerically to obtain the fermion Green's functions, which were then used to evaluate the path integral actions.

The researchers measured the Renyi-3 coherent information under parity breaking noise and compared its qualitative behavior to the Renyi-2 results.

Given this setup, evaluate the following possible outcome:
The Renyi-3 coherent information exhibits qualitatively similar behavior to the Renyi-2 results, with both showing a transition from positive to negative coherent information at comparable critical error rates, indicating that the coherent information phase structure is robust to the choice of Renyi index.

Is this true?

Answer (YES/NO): NO